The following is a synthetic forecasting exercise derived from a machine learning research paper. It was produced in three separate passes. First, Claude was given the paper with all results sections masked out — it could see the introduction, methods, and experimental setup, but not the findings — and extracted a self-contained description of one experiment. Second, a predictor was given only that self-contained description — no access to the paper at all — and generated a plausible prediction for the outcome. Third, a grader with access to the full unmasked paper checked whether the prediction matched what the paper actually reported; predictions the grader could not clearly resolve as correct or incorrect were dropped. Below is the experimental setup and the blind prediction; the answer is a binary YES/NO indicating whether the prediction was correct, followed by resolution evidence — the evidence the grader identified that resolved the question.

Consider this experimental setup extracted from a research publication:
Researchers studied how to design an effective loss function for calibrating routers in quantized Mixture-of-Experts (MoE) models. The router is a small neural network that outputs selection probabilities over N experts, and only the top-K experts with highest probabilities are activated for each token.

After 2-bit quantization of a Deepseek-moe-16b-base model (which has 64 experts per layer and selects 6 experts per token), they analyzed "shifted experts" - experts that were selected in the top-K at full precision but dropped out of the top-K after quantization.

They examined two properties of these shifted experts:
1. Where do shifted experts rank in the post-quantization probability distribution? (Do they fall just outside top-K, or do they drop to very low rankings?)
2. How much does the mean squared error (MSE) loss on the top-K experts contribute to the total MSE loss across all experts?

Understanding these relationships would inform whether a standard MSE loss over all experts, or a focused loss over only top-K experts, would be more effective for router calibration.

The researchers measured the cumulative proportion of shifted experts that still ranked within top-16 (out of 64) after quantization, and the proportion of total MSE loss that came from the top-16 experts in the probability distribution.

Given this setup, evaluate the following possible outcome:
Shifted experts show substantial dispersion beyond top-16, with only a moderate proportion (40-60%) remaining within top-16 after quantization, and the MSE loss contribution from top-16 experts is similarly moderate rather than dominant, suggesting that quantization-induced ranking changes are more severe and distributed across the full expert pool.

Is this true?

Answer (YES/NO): NO